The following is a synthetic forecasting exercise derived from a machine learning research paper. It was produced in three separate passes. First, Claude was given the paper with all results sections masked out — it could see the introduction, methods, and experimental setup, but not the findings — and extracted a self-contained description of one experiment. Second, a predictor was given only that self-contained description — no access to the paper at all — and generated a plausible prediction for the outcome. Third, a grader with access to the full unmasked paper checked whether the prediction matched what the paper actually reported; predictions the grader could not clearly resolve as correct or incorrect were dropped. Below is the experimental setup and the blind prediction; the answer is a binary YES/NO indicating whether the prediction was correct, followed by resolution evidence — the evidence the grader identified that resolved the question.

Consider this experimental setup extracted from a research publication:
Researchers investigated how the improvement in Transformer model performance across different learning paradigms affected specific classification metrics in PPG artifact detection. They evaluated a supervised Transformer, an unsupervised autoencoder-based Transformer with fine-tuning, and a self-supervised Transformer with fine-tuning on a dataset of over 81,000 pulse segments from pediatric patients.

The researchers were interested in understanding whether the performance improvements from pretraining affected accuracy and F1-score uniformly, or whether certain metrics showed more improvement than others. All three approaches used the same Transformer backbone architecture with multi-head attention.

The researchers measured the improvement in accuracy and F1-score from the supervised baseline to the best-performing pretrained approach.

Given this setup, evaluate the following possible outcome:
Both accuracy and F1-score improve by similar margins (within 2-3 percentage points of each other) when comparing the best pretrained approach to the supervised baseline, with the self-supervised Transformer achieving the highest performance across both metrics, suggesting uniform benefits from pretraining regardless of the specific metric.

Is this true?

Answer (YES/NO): NO